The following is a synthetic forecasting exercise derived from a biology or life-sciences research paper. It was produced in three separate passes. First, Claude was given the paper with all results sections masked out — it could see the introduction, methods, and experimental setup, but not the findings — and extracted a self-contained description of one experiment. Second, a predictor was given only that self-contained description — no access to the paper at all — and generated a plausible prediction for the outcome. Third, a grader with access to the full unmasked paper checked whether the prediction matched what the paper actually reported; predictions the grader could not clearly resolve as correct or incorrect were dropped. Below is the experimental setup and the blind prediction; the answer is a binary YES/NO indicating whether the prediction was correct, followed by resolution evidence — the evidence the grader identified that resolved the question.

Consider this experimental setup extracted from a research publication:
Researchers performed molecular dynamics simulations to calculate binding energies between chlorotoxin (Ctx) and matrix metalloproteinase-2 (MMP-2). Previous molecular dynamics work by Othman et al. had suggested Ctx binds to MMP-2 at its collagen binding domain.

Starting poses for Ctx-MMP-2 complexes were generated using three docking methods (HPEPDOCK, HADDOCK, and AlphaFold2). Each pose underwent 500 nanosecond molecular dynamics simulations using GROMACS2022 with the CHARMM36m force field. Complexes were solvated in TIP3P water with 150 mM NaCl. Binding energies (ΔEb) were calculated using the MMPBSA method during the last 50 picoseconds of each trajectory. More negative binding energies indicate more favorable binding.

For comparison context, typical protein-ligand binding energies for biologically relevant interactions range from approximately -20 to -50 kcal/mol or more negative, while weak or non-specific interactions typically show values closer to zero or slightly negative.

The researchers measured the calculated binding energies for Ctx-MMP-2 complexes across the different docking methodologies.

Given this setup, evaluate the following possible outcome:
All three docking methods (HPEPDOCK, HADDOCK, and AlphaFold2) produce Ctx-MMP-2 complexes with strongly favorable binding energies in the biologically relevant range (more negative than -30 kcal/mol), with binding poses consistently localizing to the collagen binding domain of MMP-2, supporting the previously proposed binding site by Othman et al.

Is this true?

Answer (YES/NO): NO